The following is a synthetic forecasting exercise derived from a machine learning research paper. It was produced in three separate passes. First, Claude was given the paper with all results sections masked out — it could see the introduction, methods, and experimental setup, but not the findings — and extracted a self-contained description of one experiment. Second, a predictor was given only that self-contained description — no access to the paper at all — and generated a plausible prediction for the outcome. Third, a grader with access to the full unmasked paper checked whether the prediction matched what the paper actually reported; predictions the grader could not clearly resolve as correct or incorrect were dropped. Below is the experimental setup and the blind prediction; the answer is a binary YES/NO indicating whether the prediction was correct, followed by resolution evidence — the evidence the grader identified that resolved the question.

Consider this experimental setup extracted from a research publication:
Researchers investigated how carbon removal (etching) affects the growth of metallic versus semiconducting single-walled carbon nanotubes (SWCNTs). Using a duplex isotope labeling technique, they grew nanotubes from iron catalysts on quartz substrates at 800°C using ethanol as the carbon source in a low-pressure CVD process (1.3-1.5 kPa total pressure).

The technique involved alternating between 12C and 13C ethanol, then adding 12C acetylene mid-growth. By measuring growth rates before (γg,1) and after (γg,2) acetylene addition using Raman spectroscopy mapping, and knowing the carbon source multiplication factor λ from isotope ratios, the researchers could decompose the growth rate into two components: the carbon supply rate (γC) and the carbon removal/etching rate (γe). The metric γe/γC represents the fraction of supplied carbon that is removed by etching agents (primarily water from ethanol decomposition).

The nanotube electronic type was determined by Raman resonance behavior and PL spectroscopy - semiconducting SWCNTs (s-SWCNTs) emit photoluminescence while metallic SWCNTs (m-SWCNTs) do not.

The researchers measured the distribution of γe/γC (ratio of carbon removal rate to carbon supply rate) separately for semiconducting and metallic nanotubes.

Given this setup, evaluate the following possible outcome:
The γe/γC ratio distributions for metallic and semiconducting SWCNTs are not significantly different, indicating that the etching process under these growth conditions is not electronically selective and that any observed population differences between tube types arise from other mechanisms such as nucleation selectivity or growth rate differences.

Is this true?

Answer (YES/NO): NO